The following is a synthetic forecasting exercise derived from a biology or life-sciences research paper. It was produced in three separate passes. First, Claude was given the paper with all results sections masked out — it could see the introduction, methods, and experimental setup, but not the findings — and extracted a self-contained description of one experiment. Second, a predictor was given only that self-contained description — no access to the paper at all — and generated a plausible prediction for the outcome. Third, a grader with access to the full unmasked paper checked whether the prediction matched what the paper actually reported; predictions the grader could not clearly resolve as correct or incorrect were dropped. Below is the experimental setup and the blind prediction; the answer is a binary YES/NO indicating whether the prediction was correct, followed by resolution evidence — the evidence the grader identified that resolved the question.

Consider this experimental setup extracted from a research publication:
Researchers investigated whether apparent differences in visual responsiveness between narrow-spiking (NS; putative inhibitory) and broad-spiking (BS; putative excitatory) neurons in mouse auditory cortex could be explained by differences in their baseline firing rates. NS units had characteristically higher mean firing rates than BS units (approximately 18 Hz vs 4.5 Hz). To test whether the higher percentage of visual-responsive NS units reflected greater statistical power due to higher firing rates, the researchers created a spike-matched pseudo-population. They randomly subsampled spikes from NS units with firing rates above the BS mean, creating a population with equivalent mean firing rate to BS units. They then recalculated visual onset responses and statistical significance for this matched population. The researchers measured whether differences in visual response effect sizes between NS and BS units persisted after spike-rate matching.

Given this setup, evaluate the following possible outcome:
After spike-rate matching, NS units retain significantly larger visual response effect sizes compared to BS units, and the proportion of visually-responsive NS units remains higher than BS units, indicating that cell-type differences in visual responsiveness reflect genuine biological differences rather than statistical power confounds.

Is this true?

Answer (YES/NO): NO